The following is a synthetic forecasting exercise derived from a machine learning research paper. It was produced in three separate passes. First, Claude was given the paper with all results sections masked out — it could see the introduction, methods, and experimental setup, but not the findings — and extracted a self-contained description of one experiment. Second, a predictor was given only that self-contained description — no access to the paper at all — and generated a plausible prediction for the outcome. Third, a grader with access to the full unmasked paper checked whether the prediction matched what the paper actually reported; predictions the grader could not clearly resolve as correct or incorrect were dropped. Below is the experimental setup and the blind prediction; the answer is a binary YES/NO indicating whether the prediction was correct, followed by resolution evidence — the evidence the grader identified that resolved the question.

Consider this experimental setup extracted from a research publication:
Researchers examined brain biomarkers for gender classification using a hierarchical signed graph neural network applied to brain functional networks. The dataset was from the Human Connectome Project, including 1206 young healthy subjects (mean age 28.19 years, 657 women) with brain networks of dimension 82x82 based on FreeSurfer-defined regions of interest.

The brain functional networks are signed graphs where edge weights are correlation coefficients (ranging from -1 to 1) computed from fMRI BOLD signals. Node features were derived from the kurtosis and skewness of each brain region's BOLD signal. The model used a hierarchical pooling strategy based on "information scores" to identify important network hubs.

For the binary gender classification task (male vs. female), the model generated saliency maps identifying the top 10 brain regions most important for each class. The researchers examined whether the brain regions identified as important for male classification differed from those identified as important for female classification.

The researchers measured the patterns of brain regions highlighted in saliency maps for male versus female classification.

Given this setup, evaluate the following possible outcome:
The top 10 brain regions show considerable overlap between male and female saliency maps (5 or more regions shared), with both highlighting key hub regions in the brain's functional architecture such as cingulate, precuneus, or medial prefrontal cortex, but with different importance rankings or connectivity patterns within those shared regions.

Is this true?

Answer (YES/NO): NO